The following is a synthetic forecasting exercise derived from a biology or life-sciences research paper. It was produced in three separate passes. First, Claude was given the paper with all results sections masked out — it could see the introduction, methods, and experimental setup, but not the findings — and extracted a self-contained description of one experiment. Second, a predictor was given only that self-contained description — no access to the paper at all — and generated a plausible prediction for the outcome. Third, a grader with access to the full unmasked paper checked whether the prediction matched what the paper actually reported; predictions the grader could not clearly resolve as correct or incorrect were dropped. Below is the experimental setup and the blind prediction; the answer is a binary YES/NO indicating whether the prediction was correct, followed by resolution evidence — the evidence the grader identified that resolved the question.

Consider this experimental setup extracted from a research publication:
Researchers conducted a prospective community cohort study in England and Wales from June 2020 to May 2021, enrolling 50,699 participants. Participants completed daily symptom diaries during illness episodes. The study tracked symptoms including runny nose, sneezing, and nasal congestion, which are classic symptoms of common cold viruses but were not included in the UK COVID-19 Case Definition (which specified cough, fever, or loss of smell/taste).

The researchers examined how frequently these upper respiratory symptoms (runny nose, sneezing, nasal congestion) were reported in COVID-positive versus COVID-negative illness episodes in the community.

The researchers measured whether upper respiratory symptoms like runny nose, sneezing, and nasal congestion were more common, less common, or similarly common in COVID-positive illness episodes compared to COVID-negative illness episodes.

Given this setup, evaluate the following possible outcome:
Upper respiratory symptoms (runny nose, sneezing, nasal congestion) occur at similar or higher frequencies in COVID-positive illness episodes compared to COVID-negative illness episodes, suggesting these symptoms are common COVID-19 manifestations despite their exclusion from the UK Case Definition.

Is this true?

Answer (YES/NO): YES